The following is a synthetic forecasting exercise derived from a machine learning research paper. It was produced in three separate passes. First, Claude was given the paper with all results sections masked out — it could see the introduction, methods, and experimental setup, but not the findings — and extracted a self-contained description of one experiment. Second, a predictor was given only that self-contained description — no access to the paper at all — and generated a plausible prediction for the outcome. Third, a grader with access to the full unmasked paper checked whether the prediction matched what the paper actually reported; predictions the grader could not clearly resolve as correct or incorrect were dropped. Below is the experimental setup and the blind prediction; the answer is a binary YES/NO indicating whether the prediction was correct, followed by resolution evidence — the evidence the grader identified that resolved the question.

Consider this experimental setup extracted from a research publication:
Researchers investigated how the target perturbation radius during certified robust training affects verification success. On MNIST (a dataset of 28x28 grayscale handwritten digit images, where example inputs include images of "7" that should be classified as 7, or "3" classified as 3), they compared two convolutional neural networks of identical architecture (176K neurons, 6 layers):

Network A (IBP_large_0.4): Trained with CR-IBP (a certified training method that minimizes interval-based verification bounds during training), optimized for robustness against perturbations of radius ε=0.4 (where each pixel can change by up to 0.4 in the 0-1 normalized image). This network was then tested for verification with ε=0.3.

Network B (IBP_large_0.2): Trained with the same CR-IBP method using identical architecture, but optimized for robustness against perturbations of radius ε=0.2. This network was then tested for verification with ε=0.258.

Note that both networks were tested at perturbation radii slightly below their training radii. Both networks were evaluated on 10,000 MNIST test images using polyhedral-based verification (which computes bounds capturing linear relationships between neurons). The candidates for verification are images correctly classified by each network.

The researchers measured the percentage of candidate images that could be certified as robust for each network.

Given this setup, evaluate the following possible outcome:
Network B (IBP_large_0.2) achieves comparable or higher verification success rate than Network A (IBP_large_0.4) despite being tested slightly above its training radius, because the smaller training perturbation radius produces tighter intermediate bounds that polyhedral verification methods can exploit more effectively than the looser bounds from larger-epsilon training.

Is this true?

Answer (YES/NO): NO